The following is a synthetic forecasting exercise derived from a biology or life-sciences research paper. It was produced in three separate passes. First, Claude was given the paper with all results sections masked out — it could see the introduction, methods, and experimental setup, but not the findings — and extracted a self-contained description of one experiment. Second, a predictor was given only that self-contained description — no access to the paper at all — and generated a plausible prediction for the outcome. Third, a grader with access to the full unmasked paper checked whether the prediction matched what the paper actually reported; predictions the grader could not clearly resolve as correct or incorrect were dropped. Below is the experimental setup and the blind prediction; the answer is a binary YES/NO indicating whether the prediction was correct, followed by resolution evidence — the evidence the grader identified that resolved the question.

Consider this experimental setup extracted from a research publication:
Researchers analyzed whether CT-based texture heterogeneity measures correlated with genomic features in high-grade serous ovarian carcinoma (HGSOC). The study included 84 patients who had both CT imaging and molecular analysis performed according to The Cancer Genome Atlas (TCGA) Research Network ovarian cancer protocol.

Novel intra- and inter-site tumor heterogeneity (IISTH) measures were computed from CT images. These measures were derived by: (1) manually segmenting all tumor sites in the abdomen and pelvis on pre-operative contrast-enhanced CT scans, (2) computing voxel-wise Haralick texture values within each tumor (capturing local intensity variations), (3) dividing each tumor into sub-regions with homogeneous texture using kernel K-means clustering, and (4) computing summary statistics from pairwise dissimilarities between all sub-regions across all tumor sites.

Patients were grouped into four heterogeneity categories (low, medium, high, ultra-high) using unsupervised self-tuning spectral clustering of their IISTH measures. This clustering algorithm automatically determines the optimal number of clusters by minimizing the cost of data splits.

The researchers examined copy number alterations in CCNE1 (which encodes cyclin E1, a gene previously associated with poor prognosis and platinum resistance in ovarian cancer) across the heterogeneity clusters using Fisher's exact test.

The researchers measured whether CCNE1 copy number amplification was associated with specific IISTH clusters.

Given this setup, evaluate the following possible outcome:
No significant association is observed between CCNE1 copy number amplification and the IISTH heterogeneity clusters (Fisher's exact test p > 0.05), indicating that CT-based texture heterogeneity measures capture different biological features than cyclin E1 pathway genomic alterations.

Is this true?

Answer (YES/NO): YES